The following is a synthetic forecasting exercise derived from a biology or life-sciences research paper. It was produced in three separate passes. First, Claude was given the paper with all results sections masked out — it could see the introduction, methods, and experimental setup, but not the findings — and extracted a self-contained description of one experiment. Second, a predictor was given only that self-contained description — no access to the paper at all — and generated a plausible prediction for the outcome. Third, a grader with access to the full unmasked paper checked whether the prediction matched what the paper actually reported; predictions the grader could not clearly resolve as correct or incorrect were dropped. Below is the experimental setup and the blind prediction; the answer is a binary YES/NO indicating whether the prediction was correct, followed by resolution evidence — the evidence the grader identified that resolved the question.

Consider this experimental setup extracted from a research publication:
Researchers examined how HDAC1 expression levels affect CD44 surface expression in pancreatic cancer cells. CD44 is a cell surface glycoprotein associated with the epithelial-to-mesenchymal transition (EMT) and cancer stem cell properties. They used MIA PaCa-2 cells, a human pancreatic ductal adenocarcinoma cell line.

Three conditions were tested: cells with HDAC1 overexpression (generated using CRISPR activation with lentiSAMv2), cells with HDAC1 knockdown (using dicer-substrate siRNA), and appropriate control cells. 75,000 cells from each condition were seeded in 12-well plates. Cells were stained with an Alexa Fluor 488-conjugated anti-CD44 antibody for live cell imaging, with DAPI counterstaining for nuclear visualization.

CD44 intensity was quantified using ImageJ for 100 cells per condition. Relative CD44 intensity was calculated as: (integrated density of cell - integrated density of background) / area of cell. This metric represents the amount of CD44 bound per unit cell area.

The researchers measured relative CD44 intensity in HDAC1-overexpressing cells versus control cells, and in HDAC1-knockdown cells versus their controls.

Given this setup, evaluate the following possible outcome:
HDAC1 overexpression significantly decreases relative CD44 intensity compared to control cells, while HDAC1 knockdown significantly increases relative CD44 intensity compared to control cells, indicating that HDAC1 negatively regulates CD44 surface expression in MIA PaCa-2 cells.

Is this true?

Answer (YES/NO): NO